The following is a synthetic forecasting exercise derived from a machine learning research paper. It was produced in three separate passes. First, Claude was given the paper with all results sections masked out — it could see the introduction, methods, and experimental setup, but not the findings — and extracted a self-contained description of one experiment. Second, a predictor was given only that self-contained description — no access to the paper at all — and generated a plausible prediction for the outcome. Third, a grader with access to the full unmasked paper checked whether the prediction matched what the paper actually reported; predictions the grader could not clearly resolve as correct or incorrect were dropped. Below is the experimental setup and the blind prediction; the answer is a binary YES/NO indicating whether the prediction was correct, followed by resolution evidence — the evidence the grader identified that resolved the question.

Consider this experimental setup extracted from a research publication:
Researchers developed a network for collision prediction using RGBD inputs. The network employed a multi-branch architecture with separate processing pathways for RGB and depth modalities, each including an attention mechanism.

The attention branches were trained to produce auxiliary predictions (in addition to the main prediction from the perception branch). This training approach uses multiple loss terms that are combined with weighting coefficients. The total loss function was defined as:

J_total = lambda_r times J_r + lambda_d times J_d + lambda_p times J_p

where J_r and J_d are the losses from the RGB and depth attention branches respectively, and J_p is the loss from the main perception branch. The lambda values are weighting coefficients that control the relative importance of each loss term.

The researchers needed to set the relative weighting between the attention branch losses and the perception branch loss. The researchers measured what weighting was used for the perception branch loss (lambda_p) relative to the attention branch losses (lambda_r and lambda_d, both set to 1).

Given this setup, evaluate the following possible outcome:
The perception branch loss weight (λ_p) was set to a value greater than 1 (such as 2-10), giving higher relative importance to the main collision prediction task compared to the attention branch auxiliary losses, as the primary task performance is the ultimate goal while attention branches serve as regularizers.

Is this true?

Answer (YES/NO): NO